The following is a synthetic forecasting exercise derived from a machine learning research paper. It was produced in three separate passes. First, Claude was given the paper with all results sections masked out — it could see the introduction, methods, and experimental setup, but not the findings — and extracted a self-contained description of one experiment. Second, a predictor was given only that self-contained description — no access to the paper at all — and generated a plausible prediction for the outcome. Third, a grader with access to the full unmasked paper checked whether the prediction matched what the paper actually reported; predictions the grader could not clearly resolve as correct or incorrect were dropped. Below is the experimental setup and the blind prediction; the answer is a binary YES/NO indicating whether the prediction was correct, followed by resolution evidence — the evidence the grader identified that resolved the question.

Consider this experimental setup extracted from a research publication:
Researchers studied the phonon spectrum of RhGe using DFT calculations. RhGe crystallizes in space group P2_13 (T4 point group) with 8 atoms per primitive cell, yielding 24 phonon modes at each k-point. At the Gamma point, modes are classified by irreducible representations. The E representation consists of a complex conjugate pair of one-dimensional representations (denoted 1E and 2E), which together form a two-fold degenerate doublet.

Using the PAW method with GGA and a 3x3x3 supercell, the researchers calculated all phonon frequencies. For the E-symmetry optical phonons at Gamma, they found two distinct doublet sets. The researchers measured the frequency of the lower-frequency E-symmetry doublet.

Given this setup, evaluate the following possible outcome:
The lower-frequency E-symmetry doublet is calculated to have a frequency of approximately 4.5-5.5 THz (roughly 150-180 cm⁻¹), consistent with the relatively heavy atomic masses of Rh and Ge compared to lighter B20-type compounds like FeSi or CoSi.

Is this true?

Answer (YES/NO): NO